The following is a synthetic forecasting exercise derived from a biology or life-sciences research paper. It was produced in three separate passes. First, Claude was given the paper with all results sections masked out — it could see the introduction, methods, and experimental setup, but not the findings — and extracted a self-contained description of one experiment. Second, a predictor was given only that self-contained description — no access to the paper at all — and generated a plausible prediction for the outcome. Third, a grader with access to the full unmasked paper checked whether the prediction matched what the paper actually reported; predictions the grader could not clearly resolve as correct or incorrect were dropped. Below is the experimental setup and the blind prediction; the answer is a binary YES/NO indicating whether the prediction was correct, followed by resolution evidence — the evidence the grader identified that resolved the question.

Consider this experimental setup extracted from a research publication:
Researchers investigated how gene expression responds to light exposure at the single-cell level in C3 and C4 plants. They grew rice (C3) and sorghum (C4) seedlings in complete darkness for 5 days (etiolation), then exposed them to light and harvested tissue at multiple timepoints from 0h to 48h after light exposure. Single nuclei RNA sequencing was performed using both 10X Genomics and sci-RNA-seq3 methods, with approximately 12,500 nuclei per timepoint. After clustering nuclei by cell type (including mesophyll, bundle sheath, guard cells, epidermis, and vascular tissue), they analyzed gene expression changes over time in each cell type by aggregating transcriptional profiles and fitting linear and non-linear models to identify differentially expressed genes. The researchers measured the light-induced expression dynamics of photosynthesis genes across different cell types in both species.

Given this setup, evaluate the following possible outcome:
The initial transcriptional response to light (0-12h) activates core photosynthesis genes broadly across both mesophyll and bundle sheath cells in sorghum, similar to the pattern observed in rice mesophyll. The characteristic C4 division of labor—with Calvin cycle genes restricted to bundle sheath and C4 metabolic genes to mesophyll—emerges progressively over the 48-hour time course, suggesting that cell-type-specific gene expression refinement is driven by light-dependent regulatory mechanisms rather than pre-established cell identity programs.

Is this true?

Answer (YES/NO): NO